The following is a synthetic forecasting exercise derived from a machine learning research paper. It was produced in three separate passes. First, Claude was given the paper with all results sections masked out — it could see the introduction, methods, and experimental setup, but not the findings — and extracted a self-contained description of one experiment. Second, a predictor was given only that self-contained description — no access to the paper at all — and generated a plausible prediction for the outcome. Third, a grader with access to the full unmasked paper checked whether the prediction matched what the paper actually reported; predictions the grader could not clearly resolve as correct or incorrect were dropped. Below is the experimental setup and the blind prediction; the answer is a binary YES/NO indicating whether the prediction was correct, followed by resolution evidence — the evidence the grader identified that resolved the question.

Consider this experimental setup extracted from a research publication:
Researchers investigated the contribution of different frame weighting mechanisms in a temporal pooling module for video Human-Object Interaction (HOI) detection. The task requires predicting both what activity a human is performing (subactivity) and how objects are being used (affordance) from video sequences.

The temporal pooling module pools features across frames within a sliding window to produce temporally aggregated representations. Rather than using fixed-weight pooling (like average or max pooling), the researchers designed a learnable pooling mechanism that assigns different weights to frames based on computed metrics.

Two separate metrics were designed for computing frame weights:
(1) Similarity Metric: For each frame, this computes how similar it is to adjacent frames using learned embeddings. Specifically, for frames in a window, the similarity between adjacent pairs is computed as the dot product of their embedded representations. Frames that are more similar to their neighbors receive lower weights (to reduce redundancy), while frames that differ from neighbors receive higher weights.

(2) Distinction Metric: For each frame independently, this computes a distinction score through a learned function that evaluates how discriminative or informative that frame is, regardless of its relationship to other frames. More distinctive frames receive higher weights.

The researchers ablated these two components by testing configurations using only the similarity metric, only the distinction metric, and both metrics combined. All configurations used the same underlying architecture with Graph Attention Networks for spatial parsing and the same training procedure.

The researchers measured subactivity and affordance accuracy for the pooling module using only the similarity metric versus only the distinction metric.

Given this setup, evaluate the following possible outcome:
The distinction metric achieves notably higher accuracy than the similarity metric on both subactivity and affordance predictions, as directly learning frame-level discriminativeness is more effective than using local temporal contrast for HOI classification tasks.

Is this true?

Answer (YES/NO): NO